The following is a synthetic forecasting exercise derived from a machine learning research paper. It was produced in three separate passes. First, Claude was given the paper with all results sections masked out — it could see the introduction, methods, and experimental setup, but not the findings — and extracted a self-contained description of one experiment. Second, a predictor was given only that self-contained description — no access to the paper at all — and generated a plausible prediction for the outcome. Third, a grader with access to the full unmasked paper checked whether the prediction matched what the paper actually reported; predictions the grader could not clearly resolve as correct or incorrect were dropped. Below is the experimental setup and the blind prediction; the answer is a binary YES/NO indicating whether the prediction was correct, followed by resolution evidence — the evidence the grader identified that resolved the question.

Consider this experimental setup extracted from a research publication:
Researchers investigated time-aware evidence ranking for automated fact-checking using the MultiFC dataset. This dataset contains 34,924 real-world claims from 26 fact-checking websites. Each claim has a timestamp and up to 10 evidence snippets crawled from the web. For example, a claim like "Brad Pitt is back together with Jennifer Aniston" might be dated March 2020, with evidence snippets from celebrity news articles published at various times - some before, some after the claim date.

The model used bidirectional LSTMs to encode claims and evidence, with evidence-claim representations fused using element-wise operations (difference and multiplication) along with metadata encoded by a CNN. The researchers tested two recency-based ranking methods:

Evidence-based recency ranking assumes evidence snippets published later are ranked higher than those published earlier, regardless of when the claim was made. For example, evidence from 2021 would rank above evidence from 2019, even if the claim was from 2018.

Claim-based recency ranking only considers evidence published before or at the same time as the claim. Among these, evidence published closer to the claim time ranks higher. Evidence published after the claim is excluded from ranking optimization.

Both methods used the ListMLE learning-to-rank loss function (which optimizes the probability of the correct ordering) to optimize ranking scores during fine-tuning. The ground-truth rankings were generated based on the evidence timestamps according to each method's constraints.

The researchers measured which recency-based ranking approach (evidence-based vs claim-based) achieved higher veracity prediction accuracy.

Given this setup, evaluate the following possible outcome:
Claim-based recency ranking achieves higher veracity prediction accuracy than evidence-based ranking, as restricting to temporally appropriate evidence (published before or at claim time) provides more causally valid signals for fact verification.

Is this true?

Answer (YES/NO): NO